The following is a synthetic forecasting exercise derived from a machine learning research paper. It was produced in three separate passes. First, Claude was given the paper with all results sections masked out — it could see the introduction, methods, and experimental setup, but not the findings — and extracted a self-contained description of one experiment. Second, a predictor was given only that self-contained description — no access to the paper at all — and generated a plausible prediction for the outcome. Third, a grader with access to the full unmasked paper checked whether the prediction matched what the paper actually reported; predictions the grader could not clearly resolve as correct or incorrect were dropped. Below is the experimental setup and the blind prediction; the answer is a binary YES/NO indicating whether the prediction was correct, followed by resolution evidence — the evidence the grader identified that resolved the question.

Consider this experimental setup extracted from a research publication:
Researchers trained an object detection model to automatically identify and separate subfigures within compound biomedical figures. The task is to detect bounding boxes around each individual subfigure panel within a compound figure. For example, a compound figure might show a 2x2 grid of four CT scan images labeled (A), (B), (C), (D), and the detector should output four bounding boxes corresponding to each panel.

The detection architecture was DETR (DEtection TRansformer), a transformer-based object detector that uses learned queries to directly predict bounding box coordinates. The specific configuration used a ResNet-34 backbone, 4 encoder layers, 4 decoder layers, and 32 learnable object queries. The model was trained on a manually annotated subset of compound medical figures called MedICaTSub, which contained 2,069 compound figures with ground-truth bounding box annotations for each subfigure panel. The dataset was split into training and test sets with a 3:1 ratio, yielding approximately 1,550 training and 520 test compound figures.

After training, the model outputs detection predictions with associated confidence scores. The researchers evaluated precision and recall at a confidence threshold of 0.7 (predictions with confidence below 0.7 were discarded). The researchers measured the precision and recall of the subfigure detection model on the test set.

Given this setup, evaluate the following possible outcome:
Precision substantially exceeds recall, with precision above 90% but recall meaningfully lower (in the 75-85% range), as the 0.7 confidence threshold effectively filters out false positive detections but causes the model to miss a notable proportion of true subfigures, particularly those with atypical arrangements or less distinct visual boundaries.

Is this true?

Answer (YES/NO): NO